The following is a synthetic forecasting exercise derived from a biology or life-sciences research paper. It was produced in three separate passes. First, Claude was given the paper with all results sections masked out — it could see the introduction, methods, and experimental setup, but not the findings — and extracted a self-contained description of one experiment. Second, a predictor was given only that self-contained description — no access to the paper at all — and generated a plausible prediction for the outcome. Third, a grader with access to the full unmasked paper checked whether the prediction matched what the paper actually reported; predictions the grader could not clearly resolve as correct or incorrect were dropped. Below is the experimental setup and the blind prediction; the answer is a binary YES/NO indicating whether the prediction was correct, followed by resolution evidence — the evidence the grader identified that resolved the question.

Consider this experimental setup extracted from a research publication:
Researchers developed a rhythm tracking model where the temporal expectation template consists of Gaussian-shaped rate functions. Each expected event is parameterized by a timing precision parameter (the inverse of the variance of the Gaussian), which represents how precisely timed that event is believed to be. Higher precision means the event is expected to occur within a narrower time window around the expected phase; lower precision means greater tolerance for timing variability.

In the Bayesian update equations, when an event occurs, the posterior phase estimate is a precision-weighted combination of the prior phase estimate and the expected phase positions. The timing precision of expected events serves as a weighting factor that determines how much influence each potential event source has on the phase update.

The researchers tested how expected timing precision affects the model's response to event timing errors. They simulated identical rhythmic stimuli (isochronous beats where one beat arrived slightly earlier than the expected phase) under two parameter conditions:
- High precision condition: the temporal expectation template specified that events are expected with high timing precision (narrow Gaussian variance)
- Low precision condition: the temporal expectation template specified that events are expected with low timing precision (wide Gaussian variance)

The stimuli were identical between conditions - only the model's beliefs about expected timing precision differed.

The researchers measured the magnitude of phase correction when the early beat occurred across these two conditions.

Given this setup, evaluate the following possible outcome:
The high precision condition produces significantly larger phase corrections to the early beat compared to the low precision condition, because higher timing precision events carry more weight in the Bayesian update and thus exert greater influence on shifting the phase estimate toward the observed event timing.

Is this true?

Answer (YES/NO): YES